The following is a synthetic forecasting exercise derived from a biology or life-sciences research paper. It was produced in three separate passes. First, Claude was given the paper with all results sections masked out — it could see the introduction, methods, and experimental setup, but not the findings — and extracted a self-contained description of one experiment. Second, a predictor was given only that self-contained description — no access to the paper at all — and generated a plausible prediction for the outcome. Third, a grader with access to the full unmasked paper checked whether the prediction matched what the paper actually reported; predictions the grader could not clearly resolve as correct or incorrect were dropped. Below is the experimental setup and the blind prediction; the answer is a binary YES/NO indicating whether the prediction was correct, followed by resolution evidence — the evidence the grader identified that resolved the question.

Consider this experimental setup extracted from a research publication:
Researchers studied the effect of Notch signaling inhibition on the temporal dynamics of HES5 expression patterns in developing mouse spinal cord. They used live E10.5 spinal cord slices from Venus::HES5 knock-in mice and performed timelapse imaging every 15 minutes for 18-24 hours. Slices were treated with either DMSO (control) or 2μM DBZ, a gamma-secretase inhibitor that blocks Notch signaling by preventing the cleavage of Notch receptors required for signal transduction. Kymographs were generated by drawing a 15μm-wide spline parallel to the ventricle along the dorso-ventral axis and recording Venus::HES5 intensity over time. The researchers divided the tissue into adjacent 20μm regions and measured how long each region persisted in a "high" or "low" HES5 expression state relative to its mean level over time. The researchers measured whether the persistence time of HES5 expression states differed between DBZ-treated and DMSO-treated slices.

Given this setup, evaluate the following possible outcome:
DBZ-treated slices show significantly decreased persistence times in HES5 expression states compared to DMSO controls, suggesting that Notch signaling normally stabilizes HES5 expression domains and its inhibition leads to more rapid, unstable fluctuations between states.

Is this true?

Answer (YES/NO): NO